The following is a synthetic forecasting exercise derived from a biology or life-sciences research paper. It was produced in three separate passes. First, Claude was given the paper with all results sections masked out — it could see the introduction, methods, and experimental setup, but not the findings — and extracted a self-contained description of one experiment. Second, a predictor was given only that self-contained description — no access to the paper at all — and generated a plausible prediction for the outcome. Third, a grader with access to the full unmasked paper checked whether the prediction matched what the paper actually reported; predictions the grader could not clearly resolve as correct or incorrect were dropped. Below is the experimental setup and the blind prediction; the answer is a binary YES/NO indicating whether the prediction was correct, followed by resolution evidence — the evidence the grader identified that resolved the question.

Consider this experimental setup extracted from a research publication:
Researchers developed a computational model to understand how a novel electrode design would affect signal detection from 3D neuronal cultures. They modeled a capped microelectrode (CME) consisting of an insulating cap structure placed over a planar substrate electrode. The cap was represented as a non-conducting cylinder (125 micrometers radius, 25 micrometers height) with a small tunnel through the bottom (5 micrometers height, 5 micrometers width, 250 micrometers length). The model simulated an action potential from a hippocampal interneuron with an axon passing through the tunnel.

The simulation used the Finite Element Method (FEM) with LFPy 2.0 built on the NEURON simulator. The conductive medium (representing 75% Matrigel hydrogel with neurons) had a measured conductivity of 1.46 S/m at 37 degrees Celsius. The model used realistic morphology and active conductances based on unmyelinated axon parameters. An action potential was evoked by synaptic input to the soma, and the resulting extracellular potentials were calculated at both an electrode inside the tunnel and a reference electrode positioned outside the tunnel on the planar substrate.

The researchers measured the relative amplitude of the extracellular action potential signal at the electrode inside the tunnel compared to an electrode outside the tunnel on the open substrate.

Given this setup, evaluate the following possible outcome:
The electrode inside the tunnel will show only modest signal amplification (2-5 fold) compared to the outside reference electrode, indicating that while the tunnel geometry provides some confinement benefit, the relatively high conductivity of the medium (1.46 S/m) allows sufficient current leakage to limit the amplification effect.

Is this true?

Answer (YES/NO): NO